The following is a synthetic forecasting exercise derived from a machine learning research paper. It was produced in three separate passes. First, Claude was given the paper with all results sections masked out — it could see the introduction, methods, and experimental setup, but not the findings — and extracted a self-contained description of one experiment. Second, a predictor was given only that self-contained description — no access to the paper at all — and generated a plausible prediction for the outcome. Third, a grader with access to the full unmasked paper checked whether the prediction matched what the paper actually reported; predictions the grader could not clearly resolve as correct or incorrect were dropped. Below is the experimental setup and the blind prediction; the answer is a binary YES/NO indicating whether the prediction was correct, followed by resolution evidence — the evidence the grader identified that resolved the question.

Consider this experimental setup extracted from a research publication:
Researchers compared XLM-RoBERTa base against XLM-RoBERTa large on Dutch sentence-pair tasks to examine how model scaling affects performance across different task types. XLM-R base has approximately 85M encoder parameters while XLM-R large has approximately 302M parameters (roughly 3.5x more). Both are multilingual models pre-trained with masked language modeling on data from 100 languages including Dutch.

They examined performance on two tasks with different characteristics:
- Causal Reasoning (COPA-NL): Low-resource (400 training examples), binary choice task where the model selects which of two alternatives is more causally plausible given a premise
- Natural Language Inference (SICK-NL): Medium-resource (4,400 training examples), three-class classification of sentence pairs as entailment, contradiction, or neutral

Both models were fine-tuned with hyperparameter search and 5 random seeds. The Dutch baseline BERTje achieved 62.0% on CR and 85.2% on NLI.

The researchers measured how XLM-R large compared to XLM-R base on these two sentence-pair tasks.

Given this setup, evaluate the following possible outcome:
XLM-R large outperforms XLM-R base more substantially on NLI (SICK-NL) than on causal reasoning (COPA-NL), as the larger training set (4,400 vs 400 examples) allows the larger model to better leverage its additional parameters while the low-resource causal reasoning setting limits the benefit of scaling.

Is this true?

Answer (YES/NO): YES